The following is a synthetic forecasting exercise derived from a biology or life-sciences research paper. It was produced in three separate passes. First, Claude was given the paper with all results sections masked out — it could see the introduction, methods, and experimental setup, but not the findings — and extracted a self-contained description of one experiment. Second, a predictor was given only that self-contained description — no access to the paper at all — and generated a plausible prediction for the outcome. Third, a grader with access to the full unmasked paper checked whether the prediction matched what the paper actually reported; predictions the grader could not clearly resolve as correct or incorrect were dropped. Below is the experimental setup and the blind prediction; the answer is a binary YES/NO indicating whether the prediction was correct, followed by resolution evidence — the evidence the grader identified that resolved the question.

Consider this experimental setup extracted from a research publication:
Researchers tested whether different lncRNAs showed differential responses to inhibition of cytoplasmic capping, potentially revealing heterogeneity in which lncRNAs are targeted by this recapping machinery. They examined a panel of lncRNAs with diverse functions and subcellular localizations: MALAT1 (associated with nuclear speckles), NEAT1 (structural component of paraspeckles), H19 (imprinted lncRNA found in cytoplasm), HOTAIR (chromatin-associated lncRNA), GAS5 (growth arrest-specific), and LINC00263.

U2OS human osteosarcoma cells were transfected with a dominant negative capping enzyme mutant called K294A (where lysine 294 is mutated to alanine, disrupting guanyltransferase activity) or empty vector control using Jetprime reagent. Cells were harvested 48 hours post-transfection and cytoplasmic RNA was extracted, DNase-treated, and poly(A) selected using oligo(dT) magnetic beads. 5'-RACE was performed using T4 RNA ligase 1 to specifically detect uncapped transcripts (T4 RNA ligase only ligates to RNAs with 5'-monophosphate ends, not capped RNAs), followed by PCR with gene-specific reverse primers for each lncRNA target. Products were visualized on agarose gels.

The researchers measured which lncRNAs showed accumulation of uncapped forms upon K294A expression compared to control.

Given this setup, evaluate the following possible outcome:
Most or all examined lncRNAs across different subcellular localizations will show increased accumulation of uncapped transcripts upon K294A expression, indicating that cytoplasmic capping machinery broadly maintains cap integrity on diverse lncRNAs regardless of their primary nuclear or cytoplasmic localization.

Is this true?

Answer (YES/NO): YES